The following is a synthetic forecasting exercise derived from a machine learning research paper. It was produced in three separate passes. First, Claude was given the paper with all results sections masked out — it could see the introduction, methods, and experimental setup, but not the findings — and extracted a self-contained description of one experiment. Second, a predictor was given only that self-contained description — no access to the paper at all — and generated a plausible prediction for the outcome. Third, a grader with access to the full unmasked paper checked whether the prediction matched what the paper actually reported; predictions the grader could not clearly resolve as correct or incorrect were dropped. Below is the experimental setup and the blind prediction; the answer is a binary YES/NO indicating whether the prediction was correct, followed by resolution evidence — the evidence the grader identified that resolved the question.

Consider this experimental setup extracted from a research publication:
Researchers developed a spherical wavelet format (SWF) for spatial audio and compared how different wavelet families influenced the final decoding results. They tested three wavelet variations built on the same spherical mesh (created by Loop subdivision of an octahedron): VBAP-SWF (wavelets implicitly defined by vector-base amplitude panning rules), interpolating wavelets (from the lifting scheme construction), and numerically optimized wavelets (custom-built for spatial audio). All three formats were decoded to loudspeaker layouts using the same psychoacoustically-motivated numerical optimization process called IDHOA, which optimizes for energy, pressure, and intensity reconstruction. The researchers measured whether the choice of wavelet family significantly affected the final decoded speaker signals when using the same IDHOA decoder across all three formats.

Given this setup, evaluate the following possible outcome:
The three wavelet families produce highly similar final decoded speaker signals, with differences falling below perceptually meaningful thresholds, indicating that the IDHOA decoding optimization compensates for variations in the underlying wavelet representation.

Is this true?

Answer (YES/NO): YES